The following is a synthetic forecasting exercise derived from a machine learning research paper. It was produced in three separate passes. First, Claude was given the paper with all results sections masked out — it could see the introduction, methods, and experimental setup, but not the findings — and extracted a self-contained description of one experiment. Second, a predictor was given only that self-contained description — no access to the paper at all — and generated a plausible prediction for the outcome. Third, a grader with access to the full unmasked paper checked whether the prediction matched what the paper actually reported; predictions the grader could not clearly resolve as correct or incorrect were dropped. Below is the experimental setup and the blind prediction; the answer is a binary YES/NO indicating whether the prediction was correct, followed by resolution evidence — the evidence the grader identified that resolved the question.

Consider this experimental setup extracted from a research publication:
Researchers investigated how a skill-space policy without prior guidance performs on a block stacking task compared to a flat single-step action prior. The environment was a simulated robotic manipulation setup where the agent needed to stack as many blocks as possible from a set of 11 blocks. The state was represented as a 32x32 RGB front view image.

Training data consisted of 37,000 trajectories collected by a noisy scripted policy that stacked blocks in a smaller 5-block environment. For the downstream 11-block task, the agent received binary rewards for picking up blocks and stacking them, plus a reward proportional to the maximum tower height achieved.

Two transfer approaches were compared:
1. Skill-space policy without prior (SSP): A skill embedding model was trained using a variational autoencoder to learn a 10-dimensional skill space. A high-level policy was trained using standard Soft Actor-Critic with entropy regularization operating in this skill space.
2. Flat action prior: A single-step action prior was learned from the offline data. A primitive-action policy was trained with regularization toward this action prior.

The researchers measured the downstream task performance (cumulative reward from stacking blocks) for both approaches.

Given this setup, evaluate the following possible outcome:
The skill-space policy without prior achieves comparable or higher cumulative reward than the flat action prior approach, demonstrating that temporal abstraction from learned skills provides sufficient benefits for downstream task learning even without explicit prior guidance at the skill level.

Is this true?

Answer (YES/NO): NO